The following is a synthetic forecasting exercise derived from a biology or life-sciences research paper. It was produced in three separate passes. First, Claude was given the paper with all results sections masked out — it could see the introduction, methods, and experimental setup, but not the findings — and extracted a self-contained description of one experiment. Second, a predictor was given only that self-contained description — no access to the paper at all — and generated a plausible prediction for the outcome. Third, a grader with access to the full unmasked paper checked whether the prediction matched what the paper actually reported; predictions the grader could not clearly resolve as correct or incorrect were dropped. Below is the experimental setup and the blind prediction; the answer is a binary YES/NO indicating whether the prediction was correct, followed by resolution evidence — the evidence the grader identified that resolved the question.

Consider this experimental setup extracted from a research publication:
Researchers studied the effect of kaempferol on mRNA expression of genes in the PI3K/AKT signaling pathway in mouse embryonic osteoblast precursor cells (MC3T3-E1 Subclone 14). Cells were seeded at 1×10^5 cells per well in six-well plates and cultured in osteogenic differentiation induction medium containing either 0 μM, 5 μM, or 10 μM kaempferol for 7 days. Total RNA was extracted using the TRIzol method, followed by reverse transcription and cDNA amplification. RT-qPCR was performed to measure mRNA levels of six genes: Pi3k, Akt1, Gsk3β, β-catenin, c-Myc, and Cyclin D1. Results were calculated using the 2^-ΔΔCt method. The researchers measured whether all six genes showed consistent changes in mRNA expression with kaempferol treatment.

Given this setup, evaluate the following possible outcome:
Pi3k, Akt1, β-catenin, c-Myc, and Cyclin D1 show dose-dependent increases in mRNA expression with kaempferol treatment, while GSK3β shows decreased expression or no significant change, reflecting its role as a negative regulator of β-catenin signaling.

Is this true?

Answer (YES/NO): NO